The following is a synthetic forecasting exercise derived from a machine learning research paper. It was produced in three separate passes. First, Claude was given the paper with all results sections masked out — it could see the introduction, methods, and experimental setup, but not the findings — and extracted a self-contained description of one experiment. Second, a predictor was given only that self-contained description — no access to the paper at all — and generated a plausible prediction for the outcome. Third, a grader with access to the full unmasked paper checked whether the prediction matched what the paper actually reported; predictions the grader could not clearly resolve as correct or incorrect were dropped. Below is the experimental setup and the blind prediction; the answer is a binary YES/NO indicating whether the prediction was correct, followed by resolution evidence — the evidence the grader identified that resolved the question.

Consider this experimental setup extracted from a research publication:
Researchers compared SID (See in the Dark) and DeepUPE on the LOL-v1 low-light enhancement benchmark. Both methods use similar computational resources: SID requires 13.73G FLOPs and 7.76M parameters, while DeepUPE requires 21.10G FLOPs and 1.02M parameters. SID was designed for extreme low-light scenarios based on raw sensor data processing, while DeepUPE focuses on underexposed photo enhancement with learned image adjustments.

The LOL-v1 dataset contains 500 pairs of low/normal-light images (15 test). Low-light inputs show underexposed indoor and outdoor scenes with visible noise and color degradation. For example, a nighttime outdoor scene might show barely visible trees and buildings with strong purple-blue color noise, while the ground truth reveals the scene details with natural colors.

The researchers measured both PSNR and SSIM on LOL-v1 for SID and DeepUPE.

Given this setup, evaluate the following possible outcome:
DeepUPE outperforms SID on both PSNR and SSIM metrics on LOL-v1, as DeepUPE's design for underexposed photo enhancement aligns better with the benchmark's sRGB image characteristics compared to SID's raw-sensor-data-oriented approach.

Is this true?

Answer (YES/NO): YES